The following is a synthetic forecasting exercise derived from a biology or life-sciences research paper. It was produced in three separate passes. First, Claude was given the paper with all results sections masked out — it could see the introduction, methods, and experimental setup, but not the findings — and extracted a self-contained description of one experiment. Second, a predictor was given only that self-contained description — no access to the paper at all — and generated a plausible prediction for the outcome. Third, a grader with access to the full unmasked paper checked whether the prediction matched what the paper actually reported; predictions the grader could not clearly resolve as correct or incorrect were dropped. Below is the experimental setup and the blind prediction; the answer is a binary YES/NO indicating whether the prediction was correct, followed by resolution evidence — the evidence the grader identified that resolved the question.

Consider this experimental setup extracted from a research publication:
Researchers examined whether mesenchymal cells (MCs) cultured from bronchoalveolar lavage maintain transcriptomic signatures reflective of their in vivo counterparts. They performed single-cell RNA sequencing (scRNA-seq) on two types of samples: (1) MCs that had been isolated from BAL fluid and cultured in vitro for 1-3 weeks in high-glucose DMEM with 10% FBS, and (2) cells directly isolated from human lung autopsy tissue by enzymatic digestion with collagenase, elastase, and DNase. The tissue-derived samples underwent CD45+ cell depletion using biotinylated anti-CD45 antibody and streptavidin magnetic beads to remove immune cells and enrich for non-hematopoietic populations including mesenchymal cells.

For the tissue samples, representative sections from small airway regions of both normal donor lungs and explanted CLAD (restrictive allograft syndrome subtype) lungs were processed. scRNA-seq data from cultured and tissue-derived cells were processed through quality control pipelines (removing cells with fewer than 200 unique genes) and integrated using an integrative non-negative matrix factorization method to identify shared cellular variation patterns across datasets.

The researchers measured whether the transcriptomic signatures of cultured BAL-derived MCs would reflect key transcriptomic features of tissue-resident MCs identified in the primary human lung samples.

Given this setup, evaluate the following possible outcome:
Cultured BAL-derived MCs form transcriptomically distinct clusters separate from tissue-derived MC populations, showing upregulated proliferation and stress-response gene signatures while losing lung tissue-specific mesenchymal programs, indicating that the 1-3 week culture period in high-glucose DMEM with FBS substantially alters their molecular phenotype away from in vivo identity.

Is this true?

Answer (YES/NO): NO